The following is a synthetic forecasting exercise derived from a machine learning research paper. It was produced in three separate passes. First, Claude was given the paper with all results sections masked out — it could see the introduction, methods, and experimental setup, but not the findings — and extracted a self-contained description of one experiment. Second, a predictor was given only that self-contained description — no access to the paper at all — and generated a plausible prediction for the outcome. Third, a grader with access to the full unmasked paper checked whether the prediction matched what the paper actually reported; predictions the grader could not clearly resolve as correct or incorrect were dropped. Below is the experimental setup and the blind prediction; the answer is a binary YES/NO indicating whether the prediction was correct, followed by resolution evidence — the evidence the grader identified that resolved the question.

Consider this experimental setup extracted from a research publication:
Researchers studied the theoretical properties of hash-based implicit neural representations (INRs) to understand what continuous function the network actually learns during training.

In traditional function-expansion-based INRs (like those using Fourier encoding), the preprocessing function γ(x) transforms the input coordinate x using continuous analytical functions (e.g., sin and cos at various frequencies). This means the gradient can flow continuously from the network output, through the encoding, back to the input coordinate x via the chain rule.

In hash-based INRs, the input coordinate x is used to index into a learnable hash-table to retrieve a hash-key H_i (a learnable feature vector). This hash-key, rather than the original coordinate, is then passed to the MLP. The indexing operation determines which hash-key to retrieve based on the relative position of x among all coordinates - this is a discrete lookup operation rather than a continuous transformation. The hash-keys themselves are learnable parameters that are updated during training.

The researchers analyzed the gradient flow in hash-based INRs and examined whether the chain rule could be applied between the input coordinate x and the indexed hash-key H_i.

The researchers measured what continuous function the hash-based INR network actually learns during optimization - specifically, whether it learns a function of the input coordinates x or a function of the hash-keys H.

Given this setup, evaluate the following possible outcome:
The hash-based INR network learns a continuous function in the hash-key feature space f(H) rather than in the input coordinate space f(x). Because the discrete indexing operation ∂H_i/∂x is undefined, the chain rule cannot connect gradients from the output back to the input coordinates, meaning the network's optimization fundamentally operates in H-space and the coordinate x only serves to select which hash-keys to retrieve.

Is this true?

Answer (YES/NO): YES